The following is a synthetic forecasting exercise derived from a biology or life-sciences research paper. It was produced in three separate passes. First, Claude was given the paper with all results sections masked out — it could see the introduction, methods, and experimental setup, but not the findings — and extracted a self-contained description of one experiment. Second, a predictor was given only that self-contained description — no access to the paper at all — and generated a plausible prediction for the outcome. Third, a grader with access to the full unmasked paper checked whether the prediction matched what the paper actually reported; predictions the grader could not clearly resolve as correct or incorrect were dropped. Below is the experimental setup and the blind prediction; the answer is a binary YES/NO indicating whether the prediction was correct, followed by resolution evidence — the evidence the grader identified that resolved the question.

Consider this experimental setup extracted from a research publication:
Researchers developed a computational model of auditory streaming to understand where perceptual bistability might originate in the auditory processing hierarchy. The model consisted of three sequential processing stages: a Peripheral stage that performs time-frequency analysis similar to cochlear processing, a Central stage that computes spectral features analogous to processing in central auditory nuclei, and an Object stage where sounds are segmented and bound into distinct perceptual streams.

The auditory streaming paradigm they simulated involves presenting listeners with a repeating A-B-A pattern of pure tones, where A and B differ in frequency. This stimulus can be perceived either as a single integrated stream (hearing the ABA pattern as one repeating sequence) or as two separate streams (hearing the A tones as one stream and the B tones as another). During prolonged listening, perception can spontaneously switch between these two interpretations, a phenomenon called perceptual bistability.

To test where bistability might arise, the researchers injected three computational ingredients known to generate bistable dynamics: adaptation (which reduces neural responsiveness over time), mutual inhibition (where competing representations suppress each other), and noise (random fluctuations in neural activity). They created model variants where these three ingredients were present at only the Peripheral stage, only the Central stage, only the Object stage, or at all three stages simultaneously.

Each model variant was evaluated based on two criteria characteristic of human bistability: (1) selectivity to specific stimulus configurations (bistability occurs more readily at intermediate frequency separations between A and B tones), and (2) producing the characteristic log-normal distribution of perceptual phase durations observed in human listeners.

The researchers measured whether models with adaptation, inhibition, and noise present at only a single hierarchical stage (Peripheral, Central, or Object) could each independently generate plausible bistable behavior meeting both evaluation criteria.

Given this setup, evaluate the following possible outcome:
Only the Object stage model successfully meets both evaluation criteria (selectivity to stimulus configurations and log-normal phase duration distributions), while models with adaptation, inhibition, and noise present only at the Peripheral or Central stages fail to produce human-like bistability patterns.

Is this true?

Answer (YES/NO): NO